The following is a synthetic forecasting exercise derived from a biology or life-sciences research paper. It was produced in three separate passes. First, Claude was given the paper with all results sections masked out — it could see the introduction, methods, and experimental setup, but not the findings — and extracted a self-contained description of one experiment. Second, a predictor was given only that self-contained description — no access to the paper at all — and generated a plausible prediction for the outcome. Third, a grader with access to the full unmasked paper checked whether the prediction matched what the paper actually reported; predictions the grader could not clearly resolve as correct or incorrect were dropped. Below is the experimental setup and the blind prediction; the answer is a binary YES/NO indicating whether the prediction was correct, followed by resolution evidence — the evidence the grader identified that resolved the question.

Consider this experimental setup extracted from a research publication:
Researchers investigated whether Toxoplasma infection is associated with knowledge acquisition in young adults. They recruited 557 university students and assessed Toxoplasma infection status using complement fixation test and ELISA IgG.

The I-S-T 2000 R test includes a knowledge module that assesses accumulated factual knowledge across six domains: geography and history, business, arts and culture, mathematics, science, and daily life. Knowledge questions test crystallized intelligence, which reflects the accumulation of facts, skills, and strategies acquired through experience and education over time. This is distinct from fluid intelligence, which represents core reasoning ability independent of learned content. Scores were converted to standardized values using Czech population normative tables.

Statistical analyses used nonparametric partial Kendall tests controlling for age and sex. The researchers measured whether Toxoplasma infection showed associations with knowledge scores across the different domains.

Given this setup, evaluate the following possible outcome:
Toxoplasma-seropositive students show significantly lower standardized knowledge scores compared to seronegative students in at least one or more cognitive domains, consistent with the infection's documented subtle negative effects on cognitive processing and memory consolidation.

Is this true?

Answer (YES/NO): NO